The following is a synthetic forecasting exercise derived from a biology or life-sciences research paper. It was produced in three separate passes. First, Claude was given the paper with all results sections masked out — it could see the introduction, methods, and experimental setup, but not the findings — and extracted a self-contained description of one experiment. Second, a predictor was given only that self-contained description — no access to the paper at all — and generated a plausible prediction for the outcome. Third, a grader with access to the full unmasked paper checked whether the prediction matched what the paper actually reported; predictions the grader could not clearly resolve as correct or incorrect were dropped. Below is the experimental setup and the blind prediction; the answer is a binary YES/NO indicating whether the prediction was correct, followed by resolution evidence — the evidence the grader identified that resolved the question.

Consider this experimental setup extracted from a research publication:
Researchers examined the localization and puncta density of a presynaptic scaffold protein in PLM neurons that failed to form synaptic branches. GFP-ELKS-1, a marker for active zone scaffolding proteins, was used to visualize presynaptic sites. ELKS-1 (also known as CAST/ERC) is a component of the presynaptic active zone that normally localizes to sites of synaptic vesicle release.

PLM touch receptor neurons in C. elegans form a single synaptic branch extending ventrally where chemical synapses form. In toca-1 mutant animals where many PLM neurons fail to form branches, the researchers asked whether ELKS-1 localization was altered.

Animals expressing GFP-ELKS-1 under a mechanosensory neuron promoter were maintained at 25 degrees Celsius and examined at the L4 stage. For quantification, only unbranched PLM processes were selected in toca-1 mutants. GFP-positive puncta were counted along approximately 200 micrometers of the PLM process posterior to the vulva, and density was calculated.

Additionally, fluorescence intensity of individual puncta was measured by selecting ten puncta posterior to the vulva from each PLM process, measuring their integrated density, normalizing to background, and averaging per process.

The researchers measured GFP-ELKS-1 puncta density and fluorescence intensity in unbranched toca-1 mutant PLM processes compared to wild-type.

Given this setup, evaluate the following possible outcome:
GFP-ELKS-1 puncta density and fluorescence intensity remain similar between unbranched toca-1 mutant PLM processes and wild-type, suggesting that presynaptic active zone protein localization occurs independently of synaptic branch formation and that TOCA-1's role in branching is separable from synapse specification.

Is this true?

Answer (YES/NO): YES